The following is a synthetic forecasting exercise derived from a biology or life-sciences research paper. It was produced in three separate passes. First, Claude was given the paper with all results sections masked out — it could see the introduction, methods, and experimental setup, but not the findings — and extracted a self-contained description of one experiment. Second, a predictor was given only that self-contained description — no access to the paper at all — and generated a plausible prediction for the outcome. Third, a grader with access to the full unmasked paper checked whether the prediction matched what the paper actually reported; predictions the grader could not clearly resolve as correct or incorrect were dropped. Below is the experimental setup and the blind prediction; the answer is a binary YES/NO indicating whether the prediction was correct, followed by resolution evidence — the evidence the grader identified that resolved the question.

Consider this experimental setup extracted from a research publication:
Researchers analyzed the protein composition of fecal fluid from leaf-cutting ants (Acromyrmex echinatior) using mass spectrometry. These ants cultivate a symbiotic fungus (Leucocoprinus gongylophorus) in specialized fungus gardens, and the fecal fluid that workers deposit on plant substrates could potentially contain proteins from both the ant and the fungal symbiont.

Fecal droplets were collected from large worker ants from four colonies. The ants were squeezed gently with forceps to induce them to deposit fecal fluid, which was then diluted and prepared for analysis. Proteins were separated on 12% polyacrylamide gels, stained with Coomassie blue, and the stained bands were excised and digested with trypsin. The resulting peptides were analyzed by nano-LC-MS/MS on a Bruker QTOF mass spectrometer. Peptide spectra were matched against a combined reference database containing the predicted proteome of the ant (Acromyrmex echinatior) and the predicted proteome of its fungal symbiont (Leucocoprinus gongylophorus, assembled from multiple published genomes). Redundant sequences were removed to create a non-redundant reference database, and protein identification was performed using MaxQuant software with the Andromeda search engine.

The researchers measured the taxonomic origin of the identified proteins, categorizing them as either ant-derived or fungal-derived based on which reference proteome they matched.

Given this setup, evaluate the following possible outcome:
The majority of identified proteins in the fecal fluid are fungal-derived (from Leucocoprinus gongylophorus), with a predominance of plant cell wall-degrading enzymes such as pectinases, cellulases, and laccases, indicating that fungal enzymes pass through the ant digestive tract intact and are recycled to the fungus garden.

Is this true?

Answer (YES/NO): NO